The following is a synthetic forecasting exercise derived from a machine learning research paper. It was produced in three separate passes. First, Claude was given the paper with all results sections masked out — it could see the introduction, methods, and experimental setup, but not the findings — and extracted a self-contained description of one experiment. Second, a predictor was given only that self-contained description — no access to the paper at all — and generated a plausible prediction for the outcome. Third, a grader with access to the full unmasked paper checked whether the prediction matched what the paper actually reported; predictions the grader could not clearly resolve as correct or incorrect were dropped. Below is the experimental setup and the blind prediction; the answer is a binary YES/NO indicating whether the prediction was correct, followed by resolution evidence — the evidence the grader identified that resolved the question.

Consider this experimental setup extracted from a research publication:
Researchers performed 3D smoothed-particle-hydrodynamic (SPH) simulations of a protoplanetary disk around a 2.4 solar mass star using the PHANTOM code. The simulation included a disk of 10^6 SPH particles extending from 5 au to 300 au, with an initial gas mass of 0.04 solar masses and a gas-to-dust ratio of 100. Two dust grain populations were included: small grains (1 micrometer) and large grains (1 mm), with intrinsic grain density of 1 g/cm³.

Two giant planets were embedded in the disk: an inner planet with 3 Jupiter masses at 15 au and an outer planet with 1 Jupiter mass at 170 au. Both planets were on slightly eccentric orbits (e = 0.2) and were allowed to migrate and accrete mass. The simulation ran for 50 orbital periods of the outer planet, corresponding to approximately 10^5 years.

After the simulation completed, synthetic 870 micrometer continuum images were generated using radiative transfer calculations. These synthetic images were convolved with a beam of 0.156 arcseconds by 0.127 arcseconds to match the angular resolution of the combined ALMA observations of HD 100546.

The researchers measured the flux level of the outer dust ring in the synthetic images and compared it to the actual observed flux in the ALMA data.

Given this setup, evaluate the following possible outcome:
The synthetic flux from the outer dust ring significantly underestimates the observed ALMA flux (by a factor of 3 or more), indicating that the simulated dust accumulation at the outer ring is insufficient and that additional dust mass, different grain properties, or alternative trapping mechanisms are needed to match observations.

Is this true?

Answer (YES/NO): NO